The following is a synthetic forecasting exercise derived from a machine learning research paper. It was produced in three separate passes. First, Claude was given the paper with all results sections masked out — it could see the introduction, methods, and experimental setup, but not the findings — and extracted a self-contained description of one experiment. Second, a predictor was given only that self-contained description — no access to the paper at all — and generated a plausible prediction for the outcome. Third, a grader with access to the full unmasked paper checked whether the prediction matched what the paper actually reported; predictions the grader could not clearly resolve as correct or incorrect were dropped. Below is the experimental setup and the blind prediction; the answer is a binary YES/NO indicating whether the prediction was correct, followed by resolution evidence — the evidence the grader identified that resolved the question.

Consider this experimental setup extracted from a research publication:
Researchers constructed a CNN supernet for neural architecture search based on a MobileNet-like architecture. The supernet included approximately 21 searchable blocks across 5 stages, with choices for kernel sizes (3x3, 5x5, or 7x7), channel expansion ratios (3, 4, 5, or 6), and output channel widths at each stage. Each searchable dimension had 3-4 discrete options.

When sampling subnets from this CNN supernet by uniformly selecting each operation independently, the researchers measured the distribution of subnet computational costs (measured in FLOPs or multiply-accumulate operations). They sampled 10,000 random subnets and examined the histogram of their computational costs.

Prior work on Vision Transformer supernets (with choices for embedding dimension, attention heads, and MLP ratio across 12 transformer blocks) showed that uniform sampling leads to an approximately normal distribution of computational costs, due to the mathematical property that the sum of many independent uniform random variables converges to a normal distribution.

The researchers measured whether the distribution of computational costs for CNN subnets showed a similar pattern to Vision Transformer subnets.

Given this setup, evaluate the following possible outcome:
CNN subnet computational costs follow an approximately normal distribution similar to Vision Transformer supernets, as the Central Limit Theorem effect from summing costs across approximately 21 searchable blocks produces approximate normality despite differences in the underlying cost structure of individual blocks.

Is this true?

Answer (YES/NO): YES